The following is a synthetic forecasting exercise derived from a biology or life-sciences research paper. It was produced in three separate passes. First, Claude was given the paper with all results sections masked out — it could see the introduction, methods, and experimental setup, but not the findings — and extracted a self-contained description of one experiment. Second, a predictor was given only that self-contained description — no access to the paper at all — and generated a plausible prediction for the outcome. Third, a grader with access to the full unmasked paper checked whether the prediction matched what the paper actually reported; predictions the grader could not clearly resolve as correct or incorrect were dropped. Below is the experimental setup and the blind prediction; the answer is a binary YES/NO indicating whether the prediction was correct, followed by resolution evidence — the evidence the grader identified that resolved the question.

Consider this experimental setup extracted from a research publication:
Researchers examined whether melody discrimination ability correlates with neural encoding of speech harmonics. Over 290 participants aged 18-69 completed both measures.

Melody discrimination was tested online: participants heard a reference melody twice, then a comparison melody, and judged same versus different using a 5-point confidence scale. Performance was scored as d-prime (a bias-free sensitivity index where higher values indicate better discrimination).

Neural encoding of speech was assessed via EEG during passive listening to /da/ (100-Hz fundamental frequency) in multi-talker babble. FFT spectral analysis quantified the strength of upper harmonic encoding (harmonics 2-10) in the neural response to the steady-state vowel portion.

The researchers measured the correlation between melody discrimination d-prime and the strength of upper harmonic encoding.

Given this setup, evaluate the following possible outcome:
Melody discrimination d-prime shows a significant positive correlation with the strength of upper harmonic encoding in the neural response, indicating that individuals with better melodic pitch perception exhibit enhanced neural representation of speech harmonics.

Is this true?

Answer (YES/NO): NO